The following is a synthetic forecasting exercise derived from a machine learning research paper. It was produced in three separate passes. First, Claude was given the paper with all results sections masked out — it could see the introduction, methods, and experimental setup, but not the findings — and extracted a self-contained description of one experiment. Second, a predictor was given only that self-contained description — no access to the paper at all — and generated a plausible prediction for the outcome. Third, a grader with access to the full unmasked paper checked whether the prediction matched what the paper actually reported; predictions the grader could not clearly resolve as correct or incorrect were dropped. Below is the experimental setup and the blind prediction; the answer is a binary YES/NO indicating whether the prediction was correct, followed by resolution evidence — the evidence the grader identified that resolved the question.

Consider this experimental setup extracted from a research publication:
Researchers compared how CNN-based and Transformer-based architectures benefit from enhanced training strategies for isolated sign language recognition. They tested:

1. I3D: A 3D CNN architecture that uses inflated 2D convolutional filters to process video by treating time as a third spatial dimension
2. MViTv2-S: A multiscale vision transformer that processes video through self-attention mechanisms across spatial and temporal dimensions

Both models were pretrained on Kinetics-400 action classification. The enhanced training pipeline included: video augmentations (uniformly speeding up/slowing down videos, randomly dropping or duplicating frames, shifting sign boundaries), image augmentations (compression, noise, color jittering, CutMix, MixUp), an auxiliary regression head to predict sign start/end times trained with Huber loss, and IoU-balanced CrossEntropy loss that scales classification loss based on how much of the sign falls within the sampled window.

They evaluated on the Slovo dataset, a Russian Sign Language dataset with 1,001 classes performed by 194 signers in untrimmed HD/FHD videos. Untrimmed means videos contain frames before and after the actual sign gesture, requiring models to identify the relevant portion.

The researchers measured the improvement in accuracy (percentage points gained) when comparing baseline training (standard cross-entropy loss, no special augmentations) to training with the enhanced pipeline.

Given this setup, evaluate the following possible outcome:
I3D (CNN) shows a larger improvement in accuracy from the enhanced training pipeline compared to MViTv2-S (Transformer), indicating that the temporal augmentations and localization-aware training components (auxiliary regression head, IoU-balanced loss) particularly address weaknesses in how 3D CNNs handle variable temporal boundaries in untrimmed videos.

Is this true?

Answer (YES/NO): NO